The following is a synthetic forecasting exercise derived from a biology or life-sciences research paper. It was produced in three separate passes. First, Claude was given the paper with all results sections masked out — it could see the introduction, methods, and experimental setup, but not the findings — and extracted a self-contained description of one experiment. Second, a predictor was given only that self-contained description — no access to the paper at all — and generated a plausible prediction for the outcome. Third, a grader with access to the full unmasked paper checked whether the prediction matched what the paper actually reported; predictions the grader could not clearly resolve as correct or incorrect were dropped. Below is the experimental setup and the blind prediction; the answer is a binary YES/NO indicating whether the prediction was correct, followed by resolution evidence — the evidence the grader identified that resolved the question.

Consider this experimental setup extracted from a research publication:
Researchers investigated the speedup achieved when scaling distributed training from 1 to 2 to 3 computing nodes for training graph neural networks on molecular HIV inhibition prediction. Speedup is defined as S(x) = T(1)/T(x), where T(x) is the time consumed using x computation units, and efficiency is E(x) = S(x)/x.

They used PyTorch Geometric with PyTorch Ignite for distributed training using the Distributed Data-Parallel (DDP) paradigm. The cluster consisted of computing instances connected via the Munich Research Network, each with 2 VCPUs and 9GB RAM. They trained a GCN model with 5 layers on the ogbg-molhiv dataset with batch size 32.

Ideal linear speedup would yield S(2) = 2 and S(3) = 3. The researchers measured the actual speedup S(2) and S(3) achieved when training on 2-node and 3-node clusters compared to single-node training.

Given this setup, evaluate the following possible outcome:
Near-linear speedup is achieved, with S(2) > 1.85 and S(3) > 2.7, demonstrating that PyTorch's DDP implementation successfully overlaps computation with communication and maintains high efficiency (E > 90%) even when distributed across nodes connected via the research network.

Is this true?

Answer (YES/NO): NO